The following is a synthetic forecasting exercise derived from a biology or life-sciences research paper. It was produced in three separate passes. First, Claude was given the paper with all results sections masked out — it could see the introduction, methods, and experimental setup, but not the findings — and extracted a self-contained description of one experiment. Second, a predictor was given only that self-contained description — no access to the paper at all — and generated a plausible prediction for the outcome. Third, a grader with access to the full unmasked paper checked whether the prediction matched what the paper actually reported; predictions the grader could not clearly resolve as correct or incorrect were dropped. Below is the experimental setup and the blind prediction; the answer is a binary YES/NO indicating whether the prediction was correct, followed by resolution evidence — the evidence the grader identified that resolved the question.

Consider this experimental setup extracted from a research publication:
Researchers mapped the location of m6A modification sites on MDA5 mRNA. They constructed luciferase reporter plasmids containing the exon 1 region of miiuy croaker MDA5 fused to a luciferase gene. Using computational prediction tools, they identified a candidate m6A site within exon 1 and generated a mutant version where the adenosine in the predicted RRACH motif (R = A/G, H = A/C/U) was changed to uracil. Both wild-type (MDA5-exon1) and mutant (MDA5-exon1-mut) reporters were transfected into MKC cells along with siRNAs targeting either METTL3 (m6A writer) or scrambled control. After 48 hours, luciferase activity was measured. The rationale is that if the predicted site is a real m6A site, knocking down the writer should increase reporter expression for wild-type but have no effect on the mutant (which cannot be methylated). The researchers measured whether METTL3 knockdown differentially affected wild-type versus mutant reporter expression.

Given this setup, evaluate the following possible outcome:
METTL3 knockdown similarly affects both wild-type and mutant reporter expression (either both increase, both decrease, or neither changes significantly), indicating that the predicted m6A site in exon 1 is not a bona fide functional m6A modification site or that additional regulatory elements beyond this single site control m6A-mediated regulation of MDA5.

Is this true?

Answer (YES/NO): NO